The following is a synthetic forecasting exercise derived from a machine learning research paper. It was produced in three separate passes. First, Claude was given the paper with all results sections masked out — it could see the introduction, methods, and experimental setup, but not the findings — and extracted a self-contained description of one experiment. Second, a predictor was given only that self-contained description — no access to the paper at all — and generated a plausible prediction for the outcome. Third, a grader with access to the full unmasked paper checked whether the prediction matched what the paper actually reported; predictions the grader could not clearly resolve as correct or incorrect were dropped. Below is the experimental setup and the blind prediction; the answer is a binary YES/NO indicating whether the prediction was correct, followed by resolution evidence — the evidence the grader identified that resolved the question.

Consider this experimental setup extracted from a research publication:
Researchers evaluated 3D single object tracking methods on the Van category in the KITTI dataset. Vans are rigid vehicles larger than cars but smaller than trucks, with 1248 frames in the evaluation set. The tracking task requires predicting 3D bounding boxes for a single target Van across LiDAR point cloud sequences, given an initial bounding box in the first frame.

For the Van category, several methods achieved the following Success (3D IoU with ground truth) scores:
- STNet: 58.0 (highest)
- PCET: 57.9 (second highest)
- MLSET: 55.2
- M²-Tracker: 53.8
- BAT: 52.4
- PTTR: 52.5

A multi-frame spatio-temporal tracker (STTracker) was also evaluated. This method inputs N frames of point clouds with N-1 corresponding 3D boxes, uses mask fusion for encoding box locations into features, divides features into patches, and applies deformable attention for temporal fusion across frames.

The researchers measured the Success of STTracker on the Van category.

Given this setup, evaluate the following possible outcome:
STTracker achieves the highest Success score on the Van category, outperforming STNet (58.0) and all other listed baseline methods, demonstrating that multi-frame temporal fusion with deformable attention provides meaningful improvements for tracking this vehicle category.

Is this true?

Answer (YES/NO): NO